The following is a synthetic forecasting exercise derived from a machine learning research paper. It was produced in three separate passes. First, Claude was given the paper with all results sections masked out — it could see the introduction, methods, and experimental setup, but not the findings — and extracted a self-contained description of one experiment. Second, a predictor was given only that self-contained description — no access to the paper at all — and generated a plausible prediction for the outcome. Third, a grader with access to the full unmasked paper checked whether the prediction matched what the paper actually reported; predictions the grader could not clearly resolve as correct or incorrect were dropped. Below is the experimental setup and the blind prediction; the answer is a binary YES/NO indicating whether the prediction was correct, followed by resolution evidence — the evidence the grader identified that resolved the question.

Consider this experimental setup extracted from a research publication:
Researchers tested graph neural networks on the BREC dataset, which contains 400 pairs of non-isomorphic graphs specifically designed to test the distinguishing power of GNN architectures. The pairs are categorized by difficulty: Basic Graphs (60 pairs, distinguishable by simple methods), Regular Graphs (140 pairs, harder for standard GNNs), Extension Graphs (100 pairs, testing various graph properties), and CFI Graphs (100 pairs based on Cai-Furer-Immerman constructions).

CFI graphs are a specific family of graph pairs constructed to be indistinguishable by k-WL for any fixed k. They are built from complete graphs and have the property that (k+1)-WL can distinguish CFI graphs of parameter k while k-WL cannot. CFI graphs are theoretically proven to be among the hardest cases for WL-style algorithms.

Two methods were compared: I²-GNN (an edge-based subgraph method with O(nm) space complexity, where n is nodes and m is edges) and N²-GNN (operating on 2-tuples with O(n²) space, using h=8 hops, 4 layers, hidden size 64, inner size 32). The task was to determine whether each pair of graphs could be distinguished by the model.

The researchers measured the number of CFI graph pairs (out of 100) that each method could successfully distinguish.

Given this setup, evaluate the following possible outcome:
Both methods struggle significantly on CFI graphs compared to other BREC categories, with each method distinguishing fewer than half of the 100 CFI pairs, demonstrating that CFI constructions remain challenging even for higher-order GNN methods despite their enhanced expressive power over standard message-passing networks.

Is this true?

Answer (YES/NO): YES